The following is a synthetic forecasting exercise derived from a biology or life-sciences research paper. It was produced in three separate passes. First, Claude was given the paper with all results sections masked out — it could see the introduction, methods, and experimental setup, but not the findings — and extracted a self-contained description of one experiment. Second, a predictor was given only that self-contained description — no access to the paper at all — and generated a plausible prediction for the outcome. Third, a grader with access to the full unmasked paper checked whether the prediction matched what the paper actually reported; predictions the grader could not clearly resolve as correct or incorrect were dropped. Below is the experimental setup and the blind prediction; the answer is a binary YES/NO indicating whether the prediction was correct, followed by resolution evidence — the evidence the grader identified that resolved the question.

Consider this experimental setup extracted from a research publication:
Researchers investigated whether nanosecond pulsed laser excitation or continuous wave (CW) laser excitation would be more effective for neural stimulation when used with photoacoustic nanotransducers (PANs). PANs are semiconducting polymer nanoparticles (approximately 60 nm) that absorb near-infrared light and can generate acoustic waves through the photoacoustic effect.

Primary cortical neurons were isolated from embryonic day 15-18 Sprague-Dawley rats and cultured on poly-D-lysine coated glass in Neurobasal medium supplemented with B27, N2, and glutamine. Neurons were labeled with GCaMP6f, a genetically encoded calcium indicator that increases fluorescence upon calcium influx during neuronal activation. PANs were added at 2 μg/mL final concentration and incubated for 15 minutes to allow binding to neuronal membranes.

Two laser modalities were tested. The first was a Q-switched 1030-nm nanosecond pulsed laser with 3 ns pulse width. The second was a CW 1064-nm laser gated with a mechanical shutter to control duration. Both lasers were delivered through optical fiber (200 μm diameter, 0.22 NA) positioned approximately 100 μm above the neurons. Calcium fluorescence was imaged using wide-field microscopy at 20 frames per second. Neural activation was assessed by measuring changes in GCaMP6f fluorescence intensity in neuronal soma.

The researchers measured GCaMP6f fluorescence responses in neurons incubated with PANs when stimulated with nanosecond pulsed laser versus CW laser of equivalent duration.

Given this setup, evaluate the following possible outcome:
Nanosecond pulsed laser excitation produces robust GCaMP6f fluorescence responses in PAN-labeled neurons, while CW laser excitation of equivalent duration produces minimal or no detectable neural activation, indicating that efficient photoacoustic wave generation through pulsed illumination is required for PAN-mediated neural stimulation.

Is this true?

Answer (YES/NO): YES